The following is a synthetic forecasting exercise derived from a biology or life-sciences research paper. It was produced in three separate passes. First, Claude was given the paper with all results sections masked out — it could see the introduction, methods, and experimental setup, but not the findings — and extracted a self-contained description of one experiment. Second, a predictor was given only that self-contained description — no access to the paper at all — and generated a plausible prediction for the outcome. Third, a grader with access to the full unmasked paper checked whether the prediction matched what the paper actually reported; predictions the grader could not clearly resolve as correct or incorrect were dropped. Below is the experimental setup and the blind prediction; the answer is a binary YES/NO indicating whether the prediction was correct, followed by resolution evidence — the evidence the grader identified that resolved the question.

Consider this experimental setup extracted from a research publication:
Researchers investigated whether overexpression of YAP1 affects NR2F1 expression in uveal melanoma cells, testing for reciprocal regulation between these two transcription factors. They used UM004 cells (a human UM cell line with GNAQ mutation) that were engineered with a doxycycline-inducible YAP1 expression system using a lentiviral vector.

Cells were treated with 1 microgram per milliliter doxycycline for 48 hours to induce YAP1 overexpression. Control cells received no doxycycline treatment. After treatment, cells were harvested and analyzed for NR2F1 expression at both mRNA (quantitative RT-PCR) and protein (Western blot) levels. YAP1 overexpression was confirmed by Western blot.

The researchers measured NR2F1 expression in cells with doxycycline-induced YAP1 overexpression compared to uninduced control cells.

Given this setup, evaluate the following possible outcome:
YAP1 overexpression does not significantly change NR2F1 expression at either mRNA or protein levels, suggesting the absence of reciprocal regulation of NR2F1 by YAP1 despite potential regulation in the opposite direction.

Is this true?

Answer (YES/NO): NO